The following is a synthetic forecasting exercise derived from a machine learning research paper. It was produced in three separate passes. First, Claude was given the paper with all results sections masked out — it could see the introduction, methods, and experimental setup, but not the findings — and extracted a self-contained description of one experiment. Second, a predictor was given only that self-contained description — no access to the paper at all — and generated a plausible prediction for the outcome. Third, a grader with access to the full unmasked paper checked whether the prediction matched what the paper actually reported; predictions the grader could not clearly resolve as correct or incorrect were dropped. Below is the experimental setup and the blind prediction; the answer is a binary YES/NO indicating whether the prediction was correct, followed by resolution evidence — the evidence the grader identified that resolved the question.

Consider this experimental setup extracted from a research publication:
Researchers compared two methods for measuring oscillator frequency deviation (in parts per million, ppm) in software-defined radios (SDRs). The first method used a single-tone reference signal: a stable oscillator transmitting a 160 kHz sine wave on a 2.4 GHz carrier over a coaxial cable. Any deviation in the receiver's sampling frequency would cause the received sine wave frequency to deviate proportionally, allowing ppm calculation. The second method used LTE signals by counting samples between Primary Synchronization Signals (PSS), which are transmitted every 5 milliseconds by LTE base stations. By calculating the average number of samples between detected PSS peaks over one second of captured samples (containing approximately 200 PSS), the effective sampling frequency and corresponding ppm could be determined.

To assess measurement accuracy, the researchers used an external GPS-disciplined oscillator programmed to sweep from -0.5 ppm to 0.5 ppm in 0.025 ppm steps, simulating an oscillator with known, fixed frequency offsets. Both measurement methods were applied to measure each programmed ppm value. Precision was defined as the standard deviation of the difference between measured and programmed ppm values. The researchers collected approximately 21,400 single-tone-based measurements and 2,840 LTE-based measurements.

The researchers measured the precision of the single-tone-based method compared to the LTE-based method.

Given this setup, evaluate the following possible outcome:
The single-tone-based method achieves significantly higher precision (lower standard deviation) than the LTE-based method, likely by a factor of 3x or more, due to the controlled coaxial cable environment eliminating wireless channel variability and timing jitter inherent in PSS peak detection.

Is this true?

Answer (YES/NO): YES